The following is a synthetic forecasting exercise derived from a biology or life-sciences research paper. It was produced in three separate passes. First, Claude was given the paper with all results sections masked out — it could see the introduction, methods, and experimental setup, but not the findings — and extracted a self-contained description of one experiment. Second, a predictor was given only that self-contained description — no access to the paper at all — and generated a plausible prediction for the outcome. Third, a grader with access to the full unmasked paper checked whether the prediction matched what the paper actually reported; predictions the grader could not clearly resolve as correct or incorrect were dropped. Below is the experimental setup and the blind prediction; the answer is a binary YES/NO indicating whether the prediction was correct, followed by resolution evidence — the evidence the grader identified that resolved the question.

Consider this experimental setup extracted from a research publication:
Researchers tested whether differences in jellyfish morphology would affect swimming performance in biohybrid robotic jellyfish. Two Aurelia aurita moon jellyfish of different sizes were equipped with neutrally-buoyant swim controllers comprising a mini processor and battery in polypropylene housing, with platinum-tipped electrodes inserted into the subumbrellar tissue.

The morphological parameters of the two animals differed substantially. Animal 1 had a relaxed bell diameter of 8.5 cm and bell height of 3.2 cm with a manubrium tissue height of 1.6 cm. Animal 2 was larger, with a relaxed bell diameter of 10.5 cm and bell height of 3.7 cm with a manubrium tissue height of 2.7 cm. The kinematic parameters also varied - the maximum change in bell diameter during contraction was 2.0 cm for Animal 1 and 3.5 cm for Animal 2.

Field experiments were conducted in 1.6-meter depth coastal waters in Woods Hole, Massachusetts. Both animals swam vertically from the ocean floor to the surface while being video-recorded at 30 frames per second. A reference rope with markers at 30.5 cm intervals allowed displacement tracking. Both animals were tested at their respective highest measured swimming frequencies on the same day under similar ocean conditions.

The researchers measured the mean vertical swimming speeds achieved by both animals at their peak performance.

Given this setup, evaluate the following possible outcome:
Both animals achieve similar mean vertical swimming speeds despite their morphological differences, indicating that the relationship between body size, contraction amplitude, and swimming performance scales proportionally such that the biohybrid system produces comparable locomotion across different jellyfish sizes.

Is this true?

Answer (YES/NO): NO